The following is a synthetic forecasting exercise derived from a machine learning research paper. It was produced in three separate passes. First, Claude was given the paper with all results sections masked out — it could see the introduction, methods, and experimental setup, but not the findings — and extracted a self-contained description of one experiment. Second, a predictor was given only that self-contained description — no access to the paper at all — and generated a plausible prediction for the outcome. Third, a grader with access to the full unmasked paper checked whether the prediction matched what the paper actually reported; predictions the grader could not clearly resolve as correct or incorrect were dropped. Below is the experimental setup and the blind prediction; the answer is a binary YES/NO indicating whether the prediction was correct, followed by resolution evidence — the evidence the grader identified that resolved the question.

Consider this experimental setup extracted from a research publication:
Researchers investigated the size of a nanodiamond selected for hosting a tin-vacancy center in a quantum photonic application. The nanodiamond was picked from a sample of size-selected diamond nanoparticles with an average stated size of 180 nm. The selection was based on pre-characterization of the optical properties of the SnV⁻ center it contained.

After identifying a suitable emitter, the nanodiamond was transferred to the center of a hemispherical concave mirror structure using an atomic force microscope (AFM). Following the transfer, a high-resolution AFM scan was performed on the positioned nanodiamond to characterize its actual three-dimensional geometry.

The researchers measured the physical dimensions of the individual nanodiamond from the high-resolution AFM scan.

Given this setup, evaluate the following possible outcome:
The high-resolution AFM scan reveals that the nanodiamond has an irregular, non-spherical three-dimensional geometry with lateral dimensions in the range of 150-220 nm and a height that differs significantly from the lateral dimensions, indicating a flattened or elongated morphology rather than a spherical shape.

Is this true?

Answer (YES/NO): YES